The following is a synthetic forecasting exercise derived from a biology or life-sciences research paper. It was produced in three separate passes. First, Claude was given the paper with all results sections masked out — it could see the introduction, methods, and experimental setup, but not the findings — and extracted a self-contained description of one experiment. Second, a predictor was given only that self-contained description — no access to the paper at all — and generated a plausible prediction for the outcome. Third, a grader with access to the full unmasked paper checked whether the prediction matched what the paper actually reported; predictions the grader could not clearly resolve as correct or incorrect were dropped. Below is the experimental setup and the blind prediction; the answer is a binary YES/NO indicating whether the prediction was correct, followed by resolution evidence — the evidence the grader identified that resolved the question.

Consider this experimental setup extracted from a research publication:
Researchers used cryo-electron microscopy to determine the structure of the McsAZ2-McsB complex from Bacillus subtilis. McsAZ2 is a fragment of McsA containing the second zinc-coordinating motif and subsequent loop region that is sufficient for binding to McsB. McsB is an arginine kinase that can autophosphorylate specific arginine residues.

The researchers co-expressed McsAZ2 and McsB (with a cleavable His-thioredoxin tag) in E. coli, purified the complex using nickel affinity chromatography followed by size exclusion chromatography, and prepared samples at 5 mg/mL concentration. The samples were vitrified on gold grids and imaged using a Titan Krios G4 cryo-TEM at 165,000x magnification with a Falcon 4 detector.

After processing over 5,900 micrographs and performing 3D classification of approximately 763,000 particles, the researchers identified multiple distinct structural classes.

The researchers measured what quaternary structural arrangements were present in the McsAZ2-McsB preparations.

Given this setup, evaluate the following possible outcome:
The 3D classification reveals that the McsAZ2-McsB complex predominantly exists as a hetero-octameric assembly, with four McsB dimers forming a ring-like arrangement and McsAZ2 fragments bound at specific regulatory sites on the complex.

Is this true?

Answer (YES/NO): NO